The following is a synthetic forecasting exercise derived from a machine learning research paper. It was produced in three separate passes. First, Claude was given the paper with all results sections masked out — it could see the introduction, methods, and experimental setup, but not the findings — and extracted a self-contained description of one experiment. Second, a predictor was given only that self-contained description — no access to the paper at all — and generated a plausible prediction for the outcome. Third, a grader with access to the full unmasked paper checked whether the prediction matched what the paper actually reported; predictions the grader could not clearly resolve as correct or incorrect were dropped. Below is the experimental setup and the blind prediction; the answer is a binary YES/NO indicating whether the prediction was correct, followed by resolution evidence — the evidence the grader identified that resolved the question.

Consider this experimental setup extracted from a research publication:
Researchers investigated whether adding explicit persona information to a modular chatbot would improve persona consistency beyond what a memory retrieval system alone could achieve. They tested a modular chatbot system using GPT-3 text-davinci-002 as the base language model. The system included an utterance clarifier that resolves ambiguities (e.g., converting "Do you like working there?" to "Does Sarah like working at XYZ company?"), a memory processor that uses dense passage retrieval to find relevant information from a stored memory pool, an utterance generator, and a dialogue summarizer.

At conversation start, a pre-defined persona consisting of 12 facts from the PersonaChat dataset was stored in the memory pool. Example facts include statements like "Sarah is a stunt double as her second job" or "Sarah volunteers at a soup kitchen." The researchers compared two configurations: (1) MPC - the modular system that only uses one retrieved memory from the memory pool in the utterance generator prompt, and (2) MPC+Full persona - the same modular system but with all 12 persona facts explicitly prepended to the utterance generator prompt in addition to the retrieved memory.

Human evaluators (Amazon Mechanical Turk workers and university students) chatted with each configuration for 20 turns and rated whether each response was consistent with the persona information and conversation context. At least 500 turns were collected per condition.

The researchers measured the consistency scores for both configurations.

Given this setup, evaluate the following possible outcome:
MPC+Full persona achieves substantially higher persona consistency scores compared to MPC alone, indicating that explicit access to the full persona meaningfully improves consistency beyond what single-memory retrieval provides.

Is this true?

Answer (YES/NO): NO